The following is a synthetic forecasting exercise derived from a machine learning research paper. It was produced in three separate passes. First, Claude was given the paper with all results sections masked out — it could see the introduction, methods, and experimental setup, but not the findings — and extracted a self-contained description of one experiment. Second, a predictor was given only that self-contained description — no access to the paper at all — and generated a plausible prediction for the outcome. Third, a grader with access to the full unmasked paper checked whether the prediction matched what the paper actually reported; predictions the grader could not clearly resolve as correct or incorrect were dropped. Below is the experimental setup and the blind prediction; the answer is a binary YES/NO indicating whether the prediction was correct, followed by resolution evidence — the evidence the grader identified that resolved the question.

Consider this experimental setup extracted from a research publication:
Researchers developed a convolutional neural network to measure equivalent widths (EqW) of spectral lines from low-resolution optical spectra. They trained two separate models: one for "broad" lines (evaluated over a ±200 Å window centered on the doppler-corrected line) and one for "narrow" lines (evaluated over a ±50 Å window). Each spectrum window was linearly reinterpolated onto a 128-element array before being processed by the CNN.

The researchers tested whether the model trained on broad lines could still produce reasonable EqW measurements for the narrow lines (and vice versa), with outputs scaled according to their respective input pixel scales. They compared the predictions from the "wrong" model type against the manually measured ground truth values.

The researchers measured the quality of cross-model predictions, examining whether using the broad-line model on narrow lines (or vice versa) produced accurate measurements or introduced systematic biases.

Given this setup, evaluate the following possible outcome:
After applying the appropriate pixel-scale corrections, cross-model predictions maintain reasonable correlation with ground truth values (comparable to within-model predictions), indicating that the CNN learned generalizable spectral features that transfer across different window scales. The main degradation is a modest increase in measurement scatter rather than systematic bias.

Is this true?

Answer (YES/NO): NO